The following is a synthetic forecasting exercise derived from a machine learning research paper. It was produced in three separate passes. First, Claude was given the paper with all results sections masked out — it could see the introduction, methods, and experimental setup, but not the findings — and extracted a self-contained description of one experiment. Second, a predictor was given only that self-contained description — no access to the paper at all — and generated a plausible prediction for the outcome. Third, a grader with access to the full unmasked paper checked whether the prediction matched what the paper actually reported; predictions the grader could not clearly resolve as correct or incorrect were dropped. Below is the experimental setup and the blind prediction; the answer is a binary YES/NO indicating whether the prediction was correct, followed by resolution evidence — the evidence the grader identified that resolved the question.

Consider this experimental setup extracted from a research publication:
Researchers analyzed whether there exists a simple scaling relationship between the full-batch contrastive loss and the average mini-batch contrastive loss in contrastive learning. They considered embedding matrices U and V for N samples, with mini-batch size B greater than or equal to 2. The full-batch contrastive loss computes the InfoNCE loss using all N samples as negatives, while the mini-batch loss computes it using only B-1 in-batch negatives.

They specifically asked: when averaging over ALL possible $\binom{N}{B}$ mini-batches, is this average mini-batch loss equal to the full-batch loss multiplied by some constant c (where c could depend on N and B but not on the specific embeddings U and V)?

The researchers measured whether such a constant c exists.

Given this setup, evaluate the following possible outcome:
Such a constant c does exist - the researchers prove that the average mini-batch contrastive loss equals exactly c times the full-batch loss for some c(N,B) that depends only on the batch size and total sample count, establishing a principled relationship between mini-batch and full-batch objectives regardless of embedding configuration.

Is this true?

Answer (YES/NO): NO